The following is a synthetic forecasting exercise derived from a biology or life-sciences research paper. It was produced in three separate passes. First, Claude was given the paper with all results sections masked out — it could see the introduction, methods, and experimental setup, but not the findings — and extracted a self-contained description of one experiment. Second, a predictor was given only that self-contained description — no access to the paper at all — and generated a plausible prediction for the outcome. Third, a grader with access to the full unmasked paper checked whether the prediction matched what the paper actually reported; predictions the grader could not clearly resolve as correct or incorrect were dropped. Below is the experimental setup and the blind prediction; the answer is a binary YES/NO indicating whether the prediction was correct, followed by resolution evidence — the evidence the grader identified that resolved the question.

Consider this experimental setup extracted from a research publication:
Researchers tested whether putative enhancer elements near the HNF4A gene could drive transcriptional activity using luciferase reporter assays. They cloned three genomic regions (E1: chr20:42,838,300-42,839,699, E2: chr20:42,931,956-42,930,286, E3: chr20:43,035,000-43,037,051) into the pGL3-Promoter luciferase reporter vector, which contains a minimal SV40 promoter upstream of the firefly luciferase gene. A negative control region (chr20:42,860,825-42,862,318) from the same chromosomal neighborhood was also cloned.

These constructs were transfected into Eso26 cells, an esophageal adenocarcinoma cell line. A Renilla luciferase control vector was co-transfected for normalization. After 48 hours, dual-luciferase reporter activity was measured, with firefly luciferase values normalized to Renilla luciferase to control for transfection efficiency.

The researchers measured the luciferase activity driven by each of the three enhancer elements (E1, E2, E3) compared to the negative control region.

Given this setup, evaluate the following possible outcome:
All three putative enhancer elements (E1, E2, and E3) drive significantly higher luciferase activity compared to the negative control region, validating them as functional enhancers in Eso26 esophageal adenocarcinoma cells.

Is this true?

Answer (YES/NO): YES